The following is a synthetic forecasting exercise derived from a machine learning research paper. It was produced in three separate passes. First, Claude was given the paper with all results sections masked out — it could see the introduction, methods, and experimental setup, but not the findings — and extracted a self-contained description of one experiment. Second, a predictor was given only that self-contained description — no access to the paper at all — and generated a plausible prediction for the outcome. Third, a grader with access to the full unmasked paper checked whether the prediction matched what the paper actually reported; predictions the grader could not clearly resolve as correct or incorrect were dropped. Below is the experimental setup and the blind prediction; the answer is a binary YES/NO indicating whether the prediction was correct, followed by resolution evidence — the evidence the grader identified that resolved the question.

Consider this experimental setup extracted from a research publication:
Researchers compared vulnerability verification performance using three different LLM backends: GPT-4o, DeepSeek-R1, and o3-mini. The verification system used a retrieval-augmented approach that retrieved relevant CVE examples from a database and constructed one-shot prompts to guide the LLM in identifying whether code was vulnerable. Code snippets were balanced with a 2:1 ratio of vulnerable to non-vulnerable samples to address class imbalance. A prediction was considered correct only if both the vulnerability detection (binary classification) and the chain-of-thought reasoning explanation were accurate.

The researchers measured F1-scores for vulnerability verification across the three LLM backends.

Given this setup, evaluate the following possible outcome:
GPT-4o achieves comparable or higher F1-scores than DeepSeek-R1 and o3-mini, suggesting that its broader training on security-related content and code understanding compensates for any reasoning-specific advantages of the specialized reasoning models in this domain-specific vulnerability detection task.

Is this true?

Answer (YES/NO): YES